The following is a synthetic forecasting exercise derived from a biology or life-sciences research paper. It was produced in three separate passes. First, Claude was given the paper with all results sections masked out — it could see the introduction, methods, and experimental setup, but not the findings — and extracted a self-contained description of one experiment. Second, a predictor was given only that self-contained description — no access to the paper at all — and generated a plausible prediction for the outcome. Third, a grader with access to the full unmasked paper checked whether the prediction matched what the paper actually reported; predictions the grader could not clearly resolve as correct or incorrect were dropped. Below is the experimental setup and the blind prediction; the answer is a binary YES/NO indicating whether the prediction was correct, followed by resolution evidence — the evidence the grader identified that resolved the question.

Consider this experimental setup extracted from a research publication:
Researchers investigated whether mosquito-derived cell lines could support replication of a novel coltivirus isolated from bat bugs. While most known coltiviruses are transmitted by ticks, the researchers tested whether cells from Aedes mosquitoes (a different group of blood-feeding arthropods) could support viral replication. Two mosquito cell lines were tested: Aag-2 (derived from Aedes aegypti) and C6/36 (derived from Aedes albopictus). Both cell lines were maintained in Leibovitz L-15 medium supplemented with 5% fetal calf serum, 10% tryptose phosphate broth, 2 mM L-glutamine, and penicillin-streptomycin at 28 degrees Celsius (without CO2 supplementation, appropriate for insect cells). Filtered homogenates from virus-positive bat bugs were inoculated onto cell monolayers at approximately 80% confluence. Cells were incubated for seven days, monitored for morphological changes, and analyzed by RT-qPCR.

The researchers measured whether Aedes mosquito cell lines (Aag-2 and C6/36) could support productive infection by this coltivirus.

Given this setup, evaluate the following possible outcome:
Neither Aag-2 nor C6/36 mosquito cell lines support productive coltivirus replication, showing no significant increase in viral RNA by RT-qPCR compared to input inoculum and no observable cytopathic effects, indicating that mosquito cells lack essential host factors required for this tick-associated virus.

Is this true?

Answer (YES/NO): YES